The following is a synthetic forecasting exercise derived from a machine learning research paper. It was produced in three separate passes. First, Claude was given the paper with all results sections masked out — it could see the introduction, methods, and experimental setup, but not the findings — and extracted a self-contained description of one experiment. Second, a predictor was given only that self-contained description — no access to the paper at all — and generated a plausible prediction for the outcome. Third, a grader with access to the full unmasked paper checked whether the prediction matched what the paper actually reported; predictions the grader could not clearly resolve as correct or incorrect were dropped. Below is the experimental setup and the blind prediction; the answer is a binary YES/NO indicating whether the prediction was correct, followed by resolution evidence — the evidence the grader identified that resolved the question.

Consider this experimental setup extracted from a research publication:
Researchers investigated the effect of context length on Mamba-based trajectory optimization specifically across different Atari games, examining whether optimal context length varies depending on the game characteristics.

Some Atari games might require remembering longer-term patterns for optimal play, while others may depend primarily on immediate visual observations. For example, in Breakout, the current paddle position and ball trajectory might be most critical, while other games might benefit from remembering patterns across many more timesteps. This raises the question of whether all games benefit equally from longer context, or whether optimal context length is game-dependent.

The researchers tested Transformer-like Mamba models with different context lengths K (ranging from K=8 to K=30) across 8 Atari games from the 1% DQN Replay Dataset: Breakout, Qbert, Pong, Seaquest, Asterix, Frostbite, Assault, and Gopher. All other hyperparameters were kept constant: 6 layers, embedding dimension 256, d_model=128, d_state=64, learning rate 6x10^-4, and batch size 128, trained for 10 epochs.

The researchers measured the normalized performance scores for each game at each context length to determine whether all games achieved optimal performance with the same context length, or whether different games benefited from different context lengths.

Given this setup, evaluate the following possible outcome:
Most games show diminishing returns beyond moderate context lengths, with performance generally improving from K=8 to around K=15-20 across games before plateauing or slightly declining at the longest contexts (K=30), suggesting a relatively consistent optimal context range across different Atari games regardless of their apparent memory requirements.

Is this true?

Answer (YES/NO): NO